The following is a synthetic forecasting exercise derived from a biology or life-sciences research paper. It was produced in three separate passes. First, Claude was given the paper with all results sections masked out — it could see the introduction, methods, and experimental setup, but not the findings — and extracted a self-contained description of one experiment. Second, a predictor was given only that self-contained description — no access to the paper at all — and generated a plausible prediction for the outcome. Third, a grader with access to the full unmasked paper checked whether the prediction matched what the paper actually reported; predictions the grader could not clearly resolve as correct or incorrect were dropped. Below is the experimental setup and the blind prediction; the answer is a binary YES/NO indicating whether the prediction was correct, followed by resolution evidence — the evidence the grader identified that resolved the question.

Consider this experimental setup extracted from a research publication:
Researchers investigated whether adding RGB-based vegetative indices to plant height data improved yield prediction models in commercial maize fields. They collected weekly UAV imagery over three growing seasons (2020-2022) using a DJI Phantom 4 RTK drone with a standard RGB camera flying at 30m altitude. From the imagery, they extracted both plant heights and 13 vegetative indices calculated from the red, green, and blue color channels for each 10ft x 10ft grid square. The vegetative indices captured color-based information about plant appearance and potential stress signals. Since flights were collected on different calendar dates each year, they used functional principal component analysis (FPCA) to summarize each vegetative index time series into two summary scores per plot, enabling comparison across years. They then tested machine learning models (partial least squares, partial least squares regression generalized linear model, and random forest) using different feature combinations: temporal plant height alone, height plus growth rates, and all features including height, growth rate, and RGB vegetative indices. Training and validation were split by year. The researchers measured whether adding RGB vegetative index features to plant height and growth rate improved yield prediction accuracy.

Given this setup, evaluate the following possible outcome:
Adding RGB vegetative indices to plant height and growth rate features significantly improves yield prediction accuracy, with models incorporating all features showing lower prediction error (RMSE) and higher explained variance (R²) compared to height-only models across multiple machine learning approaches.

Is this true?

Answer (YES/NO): NO